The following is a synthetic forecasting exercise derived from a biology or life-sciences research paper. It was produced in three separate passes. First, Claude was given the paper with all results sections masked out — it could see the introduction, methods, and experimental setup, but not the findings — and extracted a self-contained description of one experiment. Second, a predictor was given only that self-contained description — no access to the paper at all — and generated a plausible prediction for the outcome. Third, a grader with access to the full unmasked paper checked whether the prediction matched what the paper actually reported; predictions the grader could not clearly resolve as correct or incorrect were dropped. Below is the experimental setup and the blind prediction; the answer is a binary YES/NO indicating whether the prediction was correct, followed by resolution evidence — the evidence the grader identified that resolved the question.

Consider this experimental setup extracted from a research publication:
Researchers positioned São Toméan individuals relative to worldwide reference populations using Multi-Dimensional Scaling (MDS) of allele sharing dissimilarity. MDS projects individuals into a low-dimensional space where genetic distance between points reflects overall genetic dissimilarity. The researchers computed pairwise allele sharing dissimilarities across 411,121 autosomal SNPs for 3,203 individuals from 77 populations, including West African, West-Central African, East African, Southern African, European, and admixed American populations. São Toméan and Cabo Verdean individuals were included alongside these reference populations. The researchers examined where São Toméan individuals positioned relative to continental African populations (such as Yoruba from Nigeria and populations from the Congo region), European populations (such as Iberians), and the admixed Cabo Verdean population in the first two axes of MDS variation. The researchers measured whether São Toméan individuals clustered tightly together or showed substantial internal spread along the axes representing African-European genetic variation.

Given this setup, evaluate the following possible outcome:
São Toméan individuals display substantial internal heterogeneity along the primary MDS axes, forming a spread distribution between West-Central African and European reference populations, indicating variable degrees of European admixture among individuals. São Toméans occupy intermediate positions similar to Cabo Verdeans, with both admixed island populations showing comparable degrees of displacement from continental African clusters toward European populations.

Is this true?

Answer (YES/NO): NO